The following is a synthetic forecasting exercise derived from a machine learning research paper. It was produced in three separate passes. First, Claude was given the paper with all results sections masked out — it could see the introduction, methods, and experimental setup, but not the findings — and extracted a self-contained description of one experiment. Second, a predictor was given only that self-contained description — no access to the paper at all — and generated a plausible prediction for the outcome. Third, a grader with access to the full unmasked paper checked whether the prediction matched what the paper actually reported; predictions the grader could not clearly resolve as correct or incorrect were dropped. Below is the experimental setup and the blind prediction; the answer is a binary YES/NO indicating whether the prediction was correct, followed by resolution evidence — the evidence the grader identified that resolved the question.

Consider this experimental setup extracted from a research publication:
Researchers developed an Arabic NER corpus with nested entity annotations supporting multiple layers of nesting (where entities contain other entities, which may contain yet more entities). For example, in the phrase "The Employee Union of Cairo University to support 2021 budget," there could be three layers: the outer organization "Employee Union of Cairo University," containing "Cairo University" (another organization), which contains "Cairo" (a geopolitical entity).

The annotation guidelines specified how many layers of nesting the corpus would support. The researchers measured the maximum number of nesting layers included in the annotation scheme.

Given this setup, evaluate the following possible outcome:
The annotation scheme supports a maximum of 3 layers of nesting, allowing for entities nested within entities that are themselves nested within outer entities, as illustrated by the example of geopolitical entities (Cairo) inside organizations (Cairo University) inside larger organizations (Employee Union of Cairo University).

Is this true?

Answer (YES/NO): NO